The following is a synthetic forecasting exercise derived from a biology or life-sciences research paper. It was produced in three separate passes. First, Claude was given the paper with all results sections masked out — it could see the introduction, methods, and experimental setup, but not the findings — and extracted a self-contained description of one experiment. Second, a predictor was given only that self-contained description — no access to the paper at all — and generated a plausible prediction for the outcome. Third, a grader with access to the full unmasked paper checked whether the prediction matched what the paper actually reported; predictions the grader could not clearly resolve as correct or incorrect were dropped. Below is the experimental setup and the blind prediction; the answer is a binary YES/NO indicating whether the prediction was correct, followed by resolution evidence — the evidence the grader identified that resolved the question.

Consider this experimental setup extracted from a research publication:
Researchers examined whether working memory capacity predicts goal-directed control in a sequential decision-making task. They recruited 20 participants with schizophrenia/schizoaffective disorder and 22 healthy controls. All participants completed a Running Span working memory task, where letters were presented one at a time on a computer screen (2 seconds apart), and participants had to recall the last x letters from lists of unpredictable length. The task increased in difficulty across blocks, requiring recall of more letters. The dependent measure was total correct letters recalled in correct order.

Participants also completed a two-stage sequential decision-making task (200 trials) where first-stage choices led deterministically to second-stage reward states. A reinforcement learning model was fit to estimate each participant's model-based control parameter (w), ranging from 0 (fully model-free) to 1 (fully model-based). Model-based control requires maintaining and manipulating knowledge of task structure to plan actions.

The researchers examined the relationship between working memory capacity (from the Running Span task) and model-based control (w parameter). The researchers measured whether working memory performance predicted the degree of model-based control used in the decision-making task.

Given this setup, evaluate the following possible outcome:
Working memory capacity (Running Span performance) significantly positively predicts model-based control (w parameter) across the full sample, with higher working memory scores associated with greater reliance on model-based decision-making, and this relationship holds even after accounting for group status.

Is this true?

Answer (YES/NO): NO